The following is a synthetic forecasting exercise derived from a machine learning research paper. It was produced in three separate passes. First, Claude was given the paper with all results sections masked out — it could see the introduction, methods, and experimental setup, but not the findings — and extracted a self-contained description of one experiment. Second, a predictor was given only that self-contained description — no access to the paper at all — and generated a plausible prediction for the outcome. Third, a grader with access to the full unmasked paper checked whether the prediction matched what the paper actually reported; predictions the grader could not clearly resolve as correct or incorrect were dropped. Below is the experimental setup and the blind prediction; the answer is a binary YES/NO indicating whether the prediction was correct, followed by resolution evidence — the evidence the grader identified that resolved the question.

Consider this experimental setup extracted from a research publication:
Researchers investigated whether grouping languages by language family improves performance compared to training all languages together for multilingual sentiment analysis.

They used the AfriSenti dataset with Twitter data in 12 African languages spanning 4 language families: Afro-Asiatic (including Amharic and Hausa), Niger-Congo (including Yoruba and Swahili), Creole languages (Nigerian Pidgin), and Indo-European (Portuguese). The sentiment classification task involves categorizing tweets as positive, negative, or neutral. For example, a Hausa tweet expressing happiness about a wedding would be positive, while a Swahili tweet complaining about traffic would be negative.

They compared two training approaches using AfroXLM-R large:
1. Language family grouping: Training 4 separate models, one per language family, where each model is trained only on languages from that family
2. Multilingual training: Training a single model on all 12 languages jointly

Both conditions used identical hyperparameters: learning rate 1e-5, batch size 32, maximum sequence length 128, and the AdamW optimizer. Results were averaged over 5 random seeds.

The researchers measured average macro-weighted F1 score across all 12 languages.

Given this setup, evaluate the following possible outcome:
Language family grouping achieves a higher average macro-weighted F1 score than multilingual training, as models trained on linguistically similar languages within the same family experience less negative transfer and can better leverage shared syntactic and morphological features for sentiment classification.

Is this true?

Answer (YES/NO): YES